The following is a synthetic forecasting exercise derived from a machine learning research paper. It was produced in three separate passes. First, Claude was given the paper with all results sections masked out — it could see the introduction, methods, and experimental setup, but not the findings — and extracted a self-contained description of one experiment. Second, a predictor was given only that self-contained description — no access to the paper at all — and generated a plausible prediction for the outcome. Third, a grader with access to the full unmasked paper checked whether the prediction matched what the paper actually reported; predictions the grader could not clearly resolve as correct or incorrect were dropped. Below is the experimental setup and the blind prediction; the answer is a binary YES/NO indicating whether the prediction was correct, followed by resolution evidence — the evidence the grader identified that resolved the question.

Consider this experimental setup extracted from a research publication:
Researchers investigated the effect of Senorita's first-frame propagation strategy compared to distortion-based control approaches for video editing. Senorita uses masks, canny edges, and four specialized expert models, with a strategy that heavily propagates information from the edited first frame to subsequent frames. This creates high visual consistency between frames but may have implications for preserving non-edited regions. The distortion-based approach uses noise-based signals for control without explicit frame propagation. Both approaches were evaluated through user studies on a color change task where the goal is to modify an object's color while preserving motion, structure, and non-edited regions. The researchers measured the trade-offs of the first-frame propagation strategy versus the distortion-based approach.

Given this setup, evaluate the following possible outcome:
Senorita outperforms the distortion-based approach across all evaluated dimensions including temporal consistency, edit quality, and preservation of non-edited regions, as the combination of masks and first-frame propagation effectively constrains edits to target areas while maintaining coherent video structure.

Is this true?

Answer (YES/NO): NO